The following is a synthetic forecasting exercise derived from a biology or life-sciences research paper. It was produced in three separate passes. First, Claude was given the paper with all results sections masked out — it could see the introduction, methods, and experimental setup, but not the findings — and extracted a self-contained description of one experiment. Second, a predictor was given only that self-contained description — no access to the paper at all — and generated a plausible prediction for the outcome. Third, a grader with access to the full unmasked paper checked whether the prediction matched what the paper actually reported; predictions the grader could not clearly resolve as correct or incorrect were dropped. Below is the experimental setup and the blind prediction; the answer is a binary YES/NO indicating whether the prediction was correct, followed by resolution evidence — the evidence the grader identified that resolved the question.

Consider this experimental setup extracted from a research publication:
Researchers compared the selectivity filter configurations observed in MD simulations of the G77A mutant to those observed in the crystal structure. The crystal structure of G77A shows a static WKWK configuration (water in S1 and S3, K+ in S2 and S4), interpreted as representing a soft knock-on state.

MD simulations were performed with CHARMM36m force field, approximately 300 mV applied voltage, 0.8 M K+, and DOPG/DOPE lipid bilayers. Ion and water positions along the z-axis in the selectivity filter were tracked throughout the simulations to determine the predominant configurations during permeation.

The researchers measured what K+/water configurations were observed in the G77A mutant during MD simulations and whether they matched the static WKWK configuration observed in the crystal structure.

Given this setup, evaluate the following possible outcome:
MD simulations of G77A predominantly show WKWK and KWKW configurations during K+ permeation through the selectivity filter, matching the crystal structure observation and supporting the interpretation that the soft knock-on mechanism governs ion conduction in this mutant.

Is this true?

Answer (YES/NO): NO